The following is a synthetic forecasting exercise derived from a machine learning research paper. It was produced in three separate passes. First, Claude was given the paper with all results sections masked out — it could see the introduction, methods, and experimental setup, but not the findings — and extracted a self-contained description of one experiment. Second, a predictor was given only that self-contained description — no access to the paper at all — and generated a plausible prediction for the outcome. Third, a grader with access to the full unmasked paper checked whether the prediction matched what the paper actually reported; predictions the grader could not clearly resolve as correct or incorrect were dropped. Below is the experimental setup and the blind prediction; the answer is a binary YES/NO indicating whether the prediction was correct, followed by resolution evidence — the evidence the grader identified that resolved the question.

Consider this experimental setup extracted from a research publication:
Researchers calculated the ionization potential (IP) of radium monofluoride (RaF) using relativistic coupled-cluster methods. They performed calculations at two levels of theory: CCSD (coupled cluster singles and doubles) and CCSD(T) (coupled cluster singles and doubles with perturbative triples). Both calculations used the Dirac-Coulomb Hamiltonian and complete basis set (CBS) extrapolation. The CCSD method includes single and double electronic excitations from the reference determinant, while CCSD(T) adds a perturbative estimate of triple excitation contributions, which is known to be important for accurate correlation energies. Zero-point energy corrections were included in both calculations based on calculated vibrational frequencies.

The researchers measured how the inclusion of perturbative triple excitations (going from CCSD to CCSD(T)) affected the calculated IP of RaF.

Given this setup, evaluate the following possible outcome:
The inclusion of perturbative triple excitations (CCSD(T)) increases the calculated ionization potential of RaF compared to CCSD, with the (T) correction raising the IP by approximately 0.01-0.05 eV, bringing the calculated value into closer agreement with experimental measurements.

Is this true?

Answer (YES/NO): YES